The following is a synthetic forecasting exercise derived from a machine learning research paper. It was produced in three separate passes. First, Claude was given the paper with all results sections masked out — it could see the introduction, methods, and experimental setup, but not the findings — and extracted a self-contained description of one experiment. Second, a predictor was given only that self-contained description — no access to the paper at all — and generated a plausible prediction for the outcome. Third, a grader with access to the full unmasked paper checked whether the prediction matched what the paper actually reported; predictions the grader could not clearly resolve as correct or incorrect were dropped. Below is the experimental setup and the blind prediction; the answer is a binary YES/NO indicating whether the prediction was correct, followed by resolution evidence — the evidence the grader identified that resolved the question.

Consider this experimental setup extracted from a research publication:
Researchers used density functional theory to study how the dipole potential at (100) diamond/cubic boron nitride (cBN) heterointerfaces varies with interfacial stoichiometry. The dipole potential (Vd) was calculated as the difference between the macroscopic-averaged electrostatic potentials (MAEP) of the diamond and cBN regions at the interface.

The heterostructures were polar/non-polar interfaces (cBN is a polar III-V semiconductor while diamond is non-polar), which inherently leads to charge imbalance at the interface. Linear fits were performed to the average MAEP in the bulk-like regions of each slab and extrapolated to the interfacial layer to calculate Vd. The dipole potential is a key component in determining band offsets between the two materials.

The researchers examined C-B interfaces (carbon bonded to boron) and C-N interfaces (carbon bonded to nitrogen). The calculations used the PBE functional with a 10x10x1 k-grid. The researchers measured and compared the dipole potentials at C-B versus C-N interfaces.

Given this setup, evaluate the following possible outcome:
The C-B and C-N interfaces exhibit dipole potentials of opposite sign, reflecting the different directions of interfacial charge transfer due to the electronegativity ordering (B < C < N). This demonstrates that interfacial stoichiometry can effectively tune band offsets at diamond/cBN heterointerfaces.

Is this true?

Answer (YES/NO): YES